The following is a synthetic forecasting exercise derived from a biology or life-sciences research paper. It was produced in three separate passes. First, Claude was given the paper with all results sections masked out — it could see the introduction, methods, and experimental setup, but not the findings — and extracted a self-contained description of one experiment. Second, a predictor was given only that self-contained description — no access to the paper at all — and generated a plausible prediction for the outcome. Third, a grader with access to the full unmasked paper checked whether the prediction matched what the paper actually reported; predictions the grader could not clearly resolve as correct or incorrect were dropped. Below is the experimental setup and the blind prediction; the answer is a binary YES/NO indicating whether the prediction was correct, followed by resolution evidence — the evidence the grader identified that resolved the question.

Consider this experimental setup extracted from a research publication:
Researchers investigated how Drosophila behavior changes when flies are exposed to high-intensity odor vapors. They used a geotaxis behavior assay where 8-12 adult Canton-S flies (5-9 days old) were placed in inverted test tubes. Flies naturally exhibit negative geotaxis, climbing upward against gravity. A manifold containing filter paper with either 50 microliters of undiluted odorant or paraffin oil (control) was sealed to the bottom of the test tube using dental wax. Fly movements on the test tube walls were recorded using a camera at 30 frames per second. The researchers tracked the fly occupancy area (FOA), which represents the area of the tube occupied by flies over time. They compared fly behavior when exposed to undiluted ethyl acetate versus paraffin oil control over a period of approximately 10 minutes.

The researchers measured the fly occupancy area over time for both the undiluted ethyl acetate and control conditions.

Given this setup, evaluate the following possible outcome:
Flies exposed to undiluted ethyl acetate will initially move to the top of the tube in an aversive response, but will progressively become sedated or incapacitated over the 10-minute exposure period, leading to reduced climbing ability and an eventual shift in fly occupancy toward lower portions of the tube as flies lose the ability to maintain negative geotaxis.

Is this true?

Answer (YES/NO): NO